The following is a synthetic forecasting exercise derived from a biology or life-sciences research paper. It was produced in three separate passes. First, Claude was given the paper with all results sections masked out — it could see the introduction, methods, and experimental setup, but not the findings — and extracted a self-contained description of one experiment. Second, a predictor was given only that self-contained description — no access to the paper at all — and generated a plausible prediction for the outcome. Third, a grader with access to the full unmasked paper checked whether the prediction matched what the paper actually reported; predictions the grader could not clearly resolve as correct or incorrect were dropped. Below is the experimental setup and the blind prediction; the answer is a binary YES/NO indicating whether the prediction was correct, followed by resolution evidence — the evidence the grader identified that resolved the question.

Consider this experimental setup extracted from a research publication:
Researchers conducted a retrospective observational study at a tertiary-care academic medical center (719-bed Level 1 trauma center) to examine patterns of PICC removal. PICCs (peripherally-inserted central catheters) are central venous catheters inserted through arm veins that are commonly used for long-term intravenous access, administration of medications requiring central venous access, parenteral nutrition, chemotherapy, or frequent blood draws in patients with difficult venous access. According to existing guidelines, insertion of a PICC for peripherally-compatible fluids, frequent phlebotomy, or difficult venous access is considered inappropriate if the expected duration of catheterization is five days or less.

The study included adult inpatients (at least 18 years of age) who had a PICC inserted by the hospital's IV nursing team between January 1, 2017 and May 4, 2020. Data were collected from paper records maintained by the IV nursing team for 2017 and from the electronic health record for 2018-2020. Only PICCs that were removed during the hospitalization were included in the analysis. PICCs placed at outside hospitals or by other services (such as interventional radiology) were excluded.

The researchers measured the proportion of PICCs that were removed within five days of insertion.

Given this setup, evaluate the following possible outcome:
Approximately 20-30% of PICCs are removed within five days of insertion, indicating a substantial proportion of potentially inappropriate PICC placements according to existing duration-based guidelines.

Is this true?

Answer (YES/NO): NO